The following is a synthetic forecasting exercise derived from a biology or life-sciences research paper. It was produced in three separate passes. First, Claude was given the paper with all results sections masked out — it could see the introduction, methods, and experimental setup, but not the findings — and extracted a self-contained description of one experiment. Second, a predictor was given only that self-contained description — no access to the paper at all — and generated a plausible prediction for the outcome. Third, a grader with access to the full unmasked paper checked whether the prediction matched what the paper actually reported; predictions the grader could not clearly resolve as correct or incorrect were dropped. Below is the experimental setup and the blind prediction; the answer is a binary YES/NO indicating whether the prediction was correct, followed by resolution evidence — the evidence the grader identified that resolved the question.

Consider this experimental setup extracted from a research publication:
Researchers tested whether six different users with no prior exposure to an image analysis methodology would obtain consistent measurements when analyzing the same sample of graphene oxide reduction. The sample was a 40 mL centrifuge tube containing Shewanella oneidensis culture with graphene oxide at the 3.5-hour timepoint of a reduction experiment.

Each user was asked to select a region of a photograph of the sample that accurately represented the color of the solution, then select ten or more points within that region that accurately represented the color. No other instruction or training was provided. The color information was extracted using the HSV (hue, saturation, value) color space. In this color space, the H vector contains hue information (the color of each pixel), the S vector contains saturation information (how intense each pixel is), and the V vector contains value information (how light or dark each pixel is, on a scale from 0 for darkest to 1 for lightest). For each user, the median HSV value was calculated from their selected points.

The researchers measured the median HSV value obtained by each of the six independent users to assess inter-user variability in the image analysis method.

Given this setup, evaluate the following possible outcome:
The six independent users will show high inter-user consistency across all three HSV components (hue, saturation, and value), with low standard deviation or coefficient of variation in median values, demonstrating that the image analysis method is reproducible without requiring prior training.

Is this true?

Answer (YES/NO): NO